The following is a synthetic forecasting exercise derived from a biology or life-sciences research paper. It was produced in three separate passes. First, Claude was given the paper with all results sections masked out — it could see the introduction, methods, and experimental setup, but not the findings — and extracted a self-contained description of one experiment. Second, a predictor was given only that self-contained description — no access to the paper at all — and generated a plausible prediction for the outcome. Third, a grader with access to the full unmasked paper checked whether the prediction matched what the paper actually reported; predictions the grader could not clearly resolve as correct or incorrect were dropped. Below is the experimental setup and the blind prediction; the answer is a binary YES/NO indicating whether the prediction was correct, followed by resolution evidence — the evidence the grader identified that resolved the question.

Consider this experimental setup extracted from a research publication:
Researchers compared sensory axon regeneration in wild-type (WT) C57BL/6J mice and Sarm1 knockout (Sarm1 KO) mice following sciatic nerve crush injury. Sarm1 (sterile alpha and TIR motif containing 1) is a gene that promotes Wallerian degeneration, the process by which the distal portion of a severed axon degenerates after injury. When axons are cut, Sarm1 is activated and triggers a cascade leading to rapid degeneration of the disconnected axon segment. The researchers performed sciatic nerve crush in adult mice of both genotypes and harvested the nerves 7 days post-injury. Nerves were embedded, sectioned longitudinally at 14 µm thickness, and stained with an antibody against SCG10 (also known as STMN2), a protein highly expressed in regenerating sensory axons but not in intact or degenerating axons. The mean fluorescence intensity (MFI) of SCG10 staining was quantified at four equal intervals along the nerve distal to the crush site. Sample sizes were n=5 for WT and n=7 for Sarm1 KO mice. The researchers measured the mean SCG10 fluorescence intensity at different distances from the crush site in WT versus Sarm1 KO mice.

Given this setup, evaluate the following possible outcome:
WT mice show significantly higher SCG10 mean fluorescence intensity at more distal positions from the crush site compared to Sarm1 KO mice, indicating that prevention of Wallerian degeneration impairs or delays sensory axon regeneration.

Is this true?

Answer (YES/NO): YES